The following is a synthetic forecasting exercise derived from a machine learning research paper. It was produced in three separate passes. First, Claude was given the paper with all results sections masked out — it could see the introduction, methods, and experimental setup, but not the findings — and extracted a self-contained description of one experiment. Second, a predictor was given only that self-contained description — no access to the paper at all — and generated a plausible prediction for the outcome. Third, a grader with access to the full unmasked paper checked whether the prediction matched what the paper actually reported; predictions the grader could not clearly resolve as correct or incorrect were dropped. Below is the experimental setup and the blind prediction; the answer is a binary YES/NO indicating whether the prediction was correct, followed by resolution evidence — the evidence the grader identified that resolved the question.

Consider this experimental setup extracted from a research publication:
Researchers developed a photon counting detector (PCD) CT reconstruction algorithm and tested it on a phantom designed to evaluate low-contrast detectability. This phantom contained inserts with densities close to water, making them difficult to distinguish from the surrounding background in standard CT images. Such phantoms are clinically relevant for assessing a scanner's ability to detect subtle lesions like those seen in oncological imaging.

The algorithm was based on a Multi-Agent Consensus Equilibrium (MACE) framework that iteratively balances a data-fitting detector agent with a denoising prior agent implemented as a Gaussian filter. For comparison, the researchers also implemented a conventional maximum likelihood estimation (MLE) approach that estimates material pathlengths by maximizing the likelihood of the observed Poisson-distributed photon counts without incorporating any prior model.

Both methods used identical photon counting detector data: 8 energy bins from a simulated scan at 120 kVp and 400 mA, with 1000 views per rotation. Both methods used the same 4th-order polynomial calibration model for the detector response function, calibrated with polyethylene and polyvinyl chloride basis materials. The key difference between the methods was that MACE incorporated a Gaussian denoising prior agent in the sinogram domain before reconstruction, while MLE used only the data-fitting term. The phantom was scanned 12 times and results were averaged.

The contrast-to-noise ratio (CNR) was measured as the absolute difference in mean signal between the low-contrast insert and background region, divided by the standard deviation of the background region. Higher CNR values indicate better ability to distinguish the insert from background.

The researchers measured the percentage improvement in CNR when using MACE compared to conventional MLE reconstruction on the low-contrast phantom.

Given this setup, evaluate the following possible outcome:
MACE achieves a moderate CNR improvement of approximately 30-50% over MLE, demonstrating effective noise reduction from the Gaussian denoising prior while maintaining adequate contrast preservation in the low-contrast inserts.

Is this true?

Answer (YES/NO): NO